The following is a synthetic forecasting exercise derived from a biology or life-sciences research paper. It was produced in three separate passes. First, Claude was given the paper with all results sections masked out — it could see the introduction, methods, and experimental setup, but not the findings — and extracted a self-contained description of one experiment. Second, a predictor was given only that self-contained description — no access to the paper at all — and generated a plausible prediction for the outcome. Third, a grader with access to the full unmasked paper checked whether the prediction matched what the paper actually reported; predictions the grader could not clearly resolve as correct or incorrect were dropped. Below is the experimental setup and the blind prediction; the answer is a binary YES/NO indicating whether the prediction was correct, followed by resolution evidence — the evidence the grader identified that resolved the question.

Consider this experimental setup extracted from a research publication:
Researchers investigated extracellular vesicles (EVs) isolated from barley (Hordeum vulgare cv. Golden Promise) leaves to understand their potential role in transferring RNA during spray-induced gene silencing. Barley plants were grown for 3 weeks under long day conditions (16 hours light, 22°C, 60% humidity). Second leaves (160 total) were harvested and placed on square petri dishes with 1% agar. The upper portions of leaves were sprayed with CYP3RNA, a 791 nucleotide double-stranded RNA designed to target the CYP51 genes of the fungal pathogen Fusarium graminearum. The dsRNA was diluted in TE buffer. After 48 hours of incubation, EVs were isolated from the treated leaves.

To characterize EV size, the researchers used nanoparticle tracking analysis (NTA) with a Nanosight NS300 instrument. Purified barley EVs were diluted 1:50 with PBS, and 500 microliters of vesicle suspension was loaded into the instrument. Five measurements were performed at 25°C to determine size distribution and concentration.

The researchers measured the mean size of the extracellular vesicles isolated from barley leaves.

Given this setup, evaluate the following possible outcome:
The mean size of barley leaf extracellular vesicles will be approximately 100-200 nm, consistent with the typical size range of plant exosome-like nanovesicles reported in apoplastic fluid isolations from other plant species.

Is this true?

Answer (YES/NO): YES